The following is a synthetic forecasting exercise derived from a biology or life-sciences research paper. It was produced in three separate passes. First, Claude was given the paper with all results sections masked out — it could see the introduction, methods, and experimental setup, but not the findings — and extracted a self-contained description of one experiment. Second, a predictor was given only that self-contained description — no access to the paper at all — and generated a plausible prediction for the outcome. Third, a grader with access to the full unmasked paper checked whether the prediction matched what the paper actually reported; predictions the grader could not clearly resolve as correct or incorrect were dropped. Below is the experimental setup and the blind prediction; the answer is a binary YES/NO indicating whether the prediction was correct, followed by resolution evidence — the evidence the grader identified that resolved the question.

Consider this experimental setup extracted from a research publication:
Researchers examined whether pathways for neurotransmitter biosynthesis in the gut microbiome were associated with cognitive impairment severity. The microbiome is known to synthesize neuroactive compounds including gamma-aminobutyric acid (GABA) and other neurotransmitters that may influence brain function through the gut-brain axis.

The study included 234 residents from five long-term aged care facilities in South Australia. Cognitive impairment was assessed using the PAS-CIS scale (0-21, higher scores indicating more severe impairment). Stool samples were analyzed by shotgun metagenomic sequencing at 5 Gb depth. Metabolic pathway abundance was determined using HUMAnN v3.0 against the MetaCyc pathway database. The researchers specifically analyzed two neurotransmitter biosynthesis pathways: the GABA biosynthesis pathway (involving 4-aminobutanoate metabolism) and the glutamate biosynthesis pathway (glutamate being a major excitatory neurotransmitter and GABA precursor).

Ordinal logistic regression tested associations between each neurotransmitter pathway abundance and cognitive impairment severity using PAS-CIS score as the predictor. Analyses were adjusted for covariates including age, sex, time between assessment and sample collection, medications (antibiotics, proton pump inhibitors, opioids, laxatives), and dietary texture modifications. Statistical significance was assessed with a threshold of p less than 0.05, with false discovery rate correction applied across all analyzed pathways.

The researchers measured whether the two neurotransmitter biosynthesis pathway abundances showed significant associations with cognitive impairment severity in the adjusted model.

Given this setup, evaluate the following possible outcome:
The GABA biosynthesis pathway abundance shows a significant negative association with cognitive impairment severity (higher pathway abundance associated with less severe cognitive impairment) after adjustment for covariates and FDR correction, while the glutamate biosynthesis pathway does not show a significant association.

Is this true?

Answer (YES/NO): NO